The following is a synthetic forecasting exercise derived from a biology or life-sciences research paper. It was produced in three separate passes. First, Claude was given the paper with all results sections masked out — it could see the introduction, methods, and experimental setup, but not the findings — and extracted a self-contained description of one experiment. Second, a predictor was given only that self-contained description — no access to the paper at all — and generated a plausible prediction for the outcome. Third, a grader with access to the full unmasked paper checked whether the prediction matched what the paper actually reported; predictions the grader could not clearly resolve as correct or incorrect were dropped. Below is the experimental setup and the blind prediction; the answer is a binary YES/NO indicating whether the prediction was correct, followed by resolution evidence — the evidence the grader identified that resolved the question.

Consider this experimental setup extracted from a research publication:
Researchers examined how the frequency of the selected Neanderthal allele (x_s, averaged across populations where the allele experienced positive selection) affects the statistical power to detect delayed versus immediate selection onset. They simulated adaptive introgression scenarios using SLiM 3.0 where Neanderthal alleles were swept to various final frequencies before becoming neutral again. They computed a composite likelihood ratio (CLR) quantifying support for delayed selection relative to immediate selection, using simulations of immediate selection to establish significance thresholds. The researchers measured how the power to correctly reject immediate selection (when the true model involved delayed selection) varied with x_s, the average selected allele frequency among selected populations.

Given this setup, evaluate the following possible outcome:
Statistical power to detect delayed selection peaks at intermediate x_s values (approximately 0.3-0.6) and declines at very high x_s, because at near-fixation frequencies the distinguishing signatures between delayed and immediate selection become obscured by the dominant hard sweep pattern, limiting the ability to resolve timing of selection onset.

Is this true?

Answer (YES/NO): NO